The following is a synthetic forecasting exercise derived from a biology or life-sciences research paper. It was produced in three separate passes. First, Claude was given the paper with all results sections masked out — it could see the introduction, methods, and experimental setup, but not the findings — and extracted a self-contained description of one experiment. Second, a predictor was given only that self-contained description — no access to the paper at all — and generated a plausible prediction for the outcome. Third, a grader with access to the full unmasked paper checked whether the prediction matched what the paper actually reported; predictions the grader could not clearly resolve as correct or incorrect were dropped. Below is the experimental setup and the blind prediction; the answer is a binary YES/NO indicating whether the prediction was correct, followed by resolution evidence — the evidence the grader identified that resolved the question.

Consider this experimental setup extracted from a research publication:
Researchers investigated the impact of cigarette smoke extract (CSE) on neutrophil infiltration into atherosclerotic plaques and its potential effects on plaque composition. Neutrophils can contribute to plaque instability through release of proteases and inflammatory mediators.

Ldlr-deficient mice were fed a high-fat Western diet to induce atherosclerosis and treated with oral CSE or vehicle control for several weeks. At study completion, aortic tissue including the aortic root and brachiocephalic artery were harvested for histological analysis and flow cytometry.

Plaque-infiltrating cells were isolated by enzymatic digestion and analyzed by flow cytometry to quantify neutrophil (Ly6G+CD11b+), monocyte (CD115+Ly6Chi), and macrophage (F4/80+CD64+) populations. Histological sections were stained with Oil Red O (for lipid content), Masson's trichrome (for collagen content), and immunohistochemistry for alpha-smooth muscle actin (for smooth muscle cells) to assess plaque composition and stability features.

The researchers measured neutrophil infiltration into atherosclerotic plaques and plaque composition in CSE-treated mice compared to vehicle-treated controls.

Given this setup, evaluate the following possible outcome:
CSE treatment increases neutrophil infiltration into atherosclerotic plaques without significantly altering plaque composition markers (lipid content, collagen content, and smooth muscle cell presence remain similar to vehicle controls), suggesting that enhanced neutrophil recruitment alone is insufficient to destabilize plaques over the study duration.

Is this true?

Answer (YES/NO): NO